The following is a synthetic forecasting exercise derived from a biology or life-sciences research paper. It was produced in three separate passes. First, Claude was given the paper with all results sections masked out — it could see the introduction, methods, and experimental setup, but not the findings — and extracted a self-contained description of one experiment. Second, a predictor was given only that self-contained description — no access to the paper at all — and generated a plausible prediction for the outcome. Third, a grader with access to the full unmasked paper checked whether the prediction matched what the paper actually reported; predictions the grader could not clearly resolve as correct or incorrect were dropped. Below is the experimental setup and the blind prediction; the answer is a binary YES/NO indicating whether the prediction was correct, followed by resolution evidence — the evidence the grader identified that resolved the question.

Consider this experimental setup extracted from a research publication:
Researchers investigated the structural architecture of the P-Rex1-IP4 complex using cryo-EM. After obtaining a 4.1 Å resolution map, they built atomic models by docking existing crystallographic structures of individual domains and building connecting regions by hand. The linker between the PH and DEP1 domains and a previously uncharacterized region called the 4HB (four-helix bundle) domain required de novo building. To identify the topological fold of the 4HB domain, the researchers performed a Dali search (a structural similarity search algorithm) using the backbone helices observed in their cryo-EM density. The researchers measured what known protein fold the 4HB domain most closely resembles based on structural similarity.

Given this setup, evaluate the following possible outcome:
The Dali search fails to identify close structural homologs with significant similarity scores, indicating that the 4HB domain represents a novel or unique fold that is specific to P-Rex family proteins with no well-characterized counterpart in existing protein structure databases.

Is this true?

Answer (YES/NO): NO